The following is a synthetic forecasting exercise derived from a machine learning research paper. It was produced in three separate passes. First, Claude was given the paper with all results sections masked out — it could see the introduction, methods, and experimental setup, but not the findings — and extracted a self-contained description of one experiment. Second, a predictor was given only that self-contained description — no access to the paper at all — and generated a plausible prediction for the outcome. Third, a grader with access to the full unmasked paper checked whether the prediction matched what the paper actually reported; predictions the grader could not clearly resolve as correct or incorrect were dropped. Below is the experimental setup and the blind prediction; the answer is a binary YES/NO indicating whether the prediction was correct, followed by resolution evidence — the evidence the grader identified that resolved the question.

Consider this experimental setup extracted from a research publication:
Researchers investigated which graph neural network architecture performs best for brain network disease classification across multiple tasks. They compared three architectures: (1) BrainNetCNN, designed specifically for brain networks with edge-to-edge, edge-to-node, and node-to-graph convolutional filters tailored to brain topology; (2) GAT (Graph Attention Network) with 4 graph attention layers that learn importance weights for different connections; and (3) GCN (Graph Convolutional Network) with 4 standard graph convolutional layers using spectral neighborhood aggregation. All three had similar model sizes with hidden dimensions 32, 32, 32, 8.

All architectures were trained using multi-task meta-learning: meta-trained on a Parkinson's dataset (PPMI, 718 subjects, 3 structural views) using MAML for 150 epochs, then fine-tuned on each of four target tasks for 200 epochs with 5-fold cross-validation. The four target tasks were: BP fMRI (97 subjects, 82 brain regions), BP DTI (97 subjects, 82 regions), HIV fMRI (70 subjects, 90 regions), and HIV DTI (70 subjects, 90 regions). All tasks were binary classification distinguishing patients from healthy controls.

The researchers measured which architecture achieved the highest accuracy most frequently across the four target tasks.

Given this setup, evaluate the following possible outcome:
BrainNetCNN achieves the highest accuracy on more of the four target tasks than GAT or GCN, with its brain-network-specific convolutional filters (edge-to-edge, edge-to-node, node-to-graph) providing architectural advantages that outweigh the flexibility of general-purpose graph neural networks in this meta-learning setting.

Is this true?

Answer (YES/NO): NO